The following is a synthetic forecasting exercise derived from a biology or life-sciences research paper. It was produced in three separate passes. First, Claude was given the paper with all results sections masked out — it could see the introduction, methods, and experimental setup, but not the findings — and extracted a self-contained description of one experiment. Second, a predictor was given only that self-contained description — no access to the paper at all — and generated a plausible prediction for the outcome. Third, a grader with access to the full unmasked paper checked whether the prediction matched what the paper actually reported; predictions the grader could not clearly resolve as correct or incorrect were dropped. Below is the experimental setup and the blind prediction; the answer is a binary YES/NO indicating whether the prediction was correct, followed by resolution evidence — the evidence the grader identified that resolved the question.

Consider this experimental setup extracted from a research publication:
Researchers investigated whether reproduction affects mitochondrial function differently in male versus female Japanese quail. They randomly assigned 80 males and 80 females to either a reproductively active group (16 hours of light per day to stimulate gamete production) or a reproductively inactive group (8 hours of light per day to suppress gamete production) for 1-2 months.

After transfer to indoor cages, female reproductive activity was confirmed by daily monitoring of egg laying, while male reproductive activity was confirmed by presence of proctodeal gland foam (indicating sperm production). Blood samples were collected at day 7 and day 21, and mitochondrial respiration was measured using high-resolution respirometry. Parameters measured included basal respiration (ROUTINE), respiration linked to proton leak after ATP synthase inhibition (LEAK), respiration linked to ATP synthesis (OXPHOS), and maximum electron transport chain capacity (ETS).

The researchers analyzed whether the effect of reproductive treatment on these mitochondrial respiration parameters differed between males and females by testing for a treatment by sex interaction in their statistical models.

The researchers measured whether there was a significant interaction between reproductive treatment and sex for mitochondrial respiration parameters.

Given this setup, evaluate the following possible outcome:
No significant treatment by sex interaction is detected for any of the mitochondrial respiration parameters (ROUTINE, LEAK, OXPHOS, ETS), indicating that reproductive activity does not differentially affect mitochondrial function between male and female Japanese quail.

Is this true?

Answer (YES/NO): NO